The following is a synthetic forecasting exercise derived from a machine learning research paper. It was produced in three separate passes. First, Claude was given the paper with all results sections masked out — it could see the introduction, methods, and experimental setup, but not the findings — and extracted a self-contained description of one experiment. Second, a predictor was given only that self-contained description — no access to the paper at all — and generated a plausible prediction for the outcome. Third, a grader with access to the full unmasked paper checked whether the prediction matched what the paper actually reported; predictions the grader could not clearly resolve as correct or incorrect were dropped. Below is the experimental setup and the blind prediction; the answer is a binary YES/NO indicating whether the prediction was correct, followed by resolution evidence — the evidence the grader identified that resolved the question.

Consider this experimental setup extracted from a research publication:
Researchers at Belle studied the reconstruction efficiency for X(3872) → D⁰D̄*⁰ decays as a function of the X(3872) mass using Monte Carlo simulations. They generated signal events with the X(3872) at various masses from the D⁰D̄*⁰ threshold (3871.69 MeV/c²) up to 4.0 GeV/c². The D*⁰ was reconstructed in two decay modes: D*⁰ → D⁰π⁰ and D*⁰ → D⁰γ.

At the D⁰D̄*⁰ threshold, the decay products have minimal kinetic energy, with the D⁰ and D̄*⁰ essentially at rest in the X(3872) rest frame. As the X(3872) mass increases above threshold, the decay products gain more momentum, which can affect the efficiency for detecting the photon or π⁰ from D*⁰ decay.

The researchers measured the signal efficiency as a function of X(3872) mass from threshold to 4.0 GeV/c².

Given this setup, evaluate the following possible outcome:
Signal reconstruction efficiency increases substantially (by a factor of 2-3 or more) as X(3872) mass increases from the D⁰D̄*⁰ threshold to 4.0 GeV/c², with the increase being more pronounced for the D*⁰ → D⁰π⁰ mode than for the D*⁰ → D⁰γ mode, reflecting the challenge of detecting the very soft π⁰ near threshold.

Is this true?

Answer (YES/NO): NO